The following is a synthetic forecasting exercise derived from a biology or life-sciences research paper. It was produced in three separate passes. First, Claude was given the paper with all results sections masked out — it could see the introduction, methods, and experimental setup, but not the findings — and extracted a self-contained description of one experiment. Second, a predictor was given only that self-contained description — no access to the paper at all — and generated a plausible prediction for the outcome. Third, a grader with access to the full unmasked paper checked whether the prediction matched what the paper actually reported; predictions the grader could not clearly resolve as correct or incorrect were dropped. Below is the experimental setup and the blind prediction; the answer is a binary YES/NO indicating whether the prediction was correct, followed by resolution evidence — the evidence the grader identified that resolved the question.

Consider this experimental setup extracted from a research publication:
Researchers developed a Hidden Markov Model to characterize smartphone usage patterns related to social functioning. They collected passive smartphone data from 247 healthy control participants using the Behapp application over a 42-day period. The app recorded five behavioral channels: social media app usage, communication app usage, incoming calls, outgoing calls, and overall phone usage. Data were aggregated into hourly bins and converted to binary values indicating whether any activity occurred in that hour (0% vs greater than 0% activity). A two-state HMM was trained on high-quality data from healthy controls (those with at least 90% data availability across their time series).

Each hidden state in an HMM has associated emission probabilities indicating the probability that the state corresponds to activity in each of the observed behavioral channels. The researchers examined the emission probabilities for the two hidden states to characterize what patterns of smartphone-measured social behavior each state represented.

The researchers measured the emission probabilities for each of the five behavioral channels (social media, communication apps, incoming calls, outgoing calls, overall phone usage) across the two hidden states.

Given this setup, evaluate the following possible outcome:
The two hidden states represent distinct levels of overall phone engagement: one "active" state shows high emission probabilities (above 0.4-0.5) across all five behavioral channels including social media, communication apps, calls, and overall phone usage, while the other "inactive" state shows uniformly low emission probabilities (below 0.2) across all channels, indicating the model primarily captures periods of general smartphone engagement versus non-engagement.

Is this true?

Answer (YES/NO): NO